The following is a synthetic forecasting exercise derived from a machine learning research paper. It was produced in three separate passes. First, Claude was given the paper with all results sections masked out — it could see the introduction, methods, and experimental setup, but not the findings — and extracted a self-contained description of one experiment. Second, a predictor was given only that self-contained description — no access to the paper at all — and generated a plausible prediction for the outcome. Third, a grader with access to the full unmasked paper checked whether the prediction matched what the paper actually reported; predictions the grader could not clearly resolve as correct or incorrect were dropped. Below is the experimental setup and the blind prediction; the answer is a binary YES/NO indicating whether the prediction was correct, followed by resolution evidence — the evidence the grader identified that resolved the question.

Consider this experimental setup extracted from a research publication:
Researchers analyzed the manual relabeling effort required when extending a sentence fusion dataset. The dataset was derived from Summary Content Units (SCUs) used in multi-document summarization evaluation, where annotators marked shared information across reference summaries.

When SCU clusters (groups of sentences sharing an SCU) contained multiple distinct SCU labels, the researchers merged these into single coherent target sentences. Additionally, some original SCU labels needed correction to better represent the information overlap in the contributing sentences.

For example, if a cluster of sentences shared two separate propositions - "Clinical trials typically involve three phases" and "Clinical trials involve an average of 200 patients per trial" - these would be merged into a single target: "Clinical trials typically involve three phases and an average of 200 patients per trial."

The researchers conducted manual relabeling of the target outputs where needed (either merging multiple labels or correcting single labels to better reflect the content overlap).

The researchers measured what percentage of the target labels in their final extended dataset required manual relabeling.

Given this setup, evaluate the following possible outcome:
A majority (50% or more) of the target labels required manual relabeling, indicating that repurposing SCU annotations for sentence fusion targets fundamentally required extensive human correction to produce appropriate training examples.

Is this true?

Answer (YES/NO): NO